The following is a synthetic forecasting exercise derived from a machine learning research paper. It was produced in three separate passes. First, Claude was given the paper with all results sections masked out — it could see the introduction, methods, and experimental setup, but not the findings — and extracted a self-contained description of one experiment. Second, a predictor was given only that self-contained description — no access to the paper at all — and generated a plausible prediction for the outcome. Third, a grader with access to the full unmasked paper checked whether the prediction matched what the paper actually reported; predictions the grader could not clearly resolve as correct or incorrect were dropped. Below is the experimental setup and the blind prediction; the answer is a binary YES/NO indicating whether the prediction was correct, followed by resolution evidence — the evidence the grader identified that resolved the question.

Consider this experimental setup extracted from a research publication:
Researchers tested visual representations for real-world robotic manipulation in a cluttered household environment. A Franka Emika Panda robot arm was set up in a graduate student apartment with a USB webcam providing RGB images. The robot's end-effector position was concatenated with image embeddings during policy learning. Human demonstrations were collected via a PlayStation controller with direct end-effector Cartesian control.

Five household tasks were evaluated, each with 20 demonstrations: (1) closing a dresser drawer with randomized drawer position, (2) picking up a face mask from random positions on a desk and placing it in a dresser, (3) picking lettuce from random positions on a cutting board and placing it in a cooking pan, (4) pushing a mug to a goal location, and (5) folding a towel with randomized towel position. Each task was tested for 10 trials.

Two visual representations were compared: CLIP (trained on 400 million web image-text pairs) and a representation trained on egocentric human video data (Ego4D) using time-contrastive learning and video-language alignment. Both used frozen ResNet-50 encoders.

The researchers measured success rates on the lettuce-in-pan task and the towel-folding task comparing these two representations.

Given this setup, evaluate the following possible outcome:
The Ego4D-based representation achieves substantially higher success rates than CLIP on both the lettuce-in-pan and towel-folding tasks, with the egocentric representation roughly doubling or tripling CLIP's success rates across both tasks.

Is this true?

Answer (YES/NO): NO